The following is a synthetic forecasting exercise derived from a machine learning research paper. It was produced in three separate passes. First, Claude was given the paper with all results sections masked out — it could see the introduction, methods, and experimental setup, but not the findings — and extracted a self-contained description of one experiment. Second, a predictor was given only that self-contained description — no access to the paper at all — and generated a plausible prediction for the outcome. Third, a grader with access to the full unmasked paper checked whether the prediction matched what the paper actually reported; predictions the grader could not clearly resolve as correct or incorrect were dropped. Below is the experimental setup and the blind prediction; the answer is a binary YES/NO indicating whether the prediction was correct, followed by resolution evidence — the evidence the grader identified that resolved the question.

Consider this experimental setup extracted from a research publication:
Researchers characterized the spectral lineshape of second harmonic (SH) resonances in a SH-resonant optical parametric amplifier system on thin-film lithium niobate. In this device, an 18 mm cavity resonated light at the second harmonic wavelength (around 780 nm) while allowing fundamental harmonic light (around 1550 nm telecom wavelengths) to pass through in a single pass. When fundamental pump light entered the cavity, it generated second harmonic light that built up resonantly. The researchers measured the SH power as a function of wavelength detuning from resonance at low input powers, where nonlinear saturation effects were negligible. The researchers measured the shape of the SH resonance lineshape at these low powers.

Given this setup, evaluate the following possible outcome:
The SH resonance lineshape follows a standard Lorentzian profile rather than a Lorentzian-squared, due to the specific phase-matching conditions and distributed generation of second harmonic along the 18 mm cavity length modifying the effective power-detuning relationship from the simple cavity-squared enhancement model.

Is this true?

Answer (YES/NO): NO